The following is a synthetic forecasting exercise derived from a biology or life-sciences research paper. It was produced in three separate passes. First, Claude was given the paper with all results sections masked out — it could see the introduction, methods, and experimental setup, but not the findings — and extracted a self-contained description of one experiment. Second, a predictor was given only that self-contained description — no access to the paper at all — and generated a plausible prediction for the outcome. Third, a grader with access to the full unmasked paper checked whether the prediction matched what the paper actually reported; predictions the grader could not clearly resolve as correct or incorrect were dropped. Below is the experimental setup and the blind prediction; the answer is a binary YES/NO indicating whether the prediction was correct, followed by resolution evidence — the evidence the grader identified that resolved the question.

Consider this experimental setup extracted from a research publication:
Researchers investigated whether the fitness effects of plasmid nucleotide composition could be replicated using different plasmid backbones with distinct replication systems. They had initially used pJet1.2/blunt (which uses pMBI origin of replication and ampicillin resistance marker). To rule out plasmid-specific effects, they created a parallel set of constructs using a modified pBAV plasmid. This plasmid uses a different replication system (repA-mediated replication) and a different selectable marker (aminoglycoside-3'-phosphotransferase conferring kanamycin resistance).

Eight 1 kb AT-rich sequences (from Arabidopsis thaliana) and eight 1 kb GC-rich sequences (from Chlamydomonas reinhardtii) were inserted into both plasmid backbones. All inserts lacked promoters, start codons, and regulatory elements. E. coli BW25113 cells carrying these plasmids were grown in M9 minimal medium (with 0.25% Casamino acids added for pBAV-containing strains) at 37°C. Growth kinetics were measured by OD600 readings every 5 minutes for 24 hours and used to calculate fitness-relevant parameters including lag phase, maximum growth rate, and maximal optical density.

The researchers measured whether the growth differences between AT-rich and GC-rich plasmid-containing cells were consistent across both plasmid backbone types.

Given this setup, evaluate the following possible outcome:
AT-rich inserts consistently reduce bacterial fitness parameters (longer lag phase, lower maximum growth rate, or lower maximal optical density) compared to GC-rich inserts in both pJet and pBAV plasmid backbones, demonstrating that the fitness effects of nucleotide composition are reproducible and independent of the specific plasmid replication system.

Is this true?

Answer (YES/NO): NO